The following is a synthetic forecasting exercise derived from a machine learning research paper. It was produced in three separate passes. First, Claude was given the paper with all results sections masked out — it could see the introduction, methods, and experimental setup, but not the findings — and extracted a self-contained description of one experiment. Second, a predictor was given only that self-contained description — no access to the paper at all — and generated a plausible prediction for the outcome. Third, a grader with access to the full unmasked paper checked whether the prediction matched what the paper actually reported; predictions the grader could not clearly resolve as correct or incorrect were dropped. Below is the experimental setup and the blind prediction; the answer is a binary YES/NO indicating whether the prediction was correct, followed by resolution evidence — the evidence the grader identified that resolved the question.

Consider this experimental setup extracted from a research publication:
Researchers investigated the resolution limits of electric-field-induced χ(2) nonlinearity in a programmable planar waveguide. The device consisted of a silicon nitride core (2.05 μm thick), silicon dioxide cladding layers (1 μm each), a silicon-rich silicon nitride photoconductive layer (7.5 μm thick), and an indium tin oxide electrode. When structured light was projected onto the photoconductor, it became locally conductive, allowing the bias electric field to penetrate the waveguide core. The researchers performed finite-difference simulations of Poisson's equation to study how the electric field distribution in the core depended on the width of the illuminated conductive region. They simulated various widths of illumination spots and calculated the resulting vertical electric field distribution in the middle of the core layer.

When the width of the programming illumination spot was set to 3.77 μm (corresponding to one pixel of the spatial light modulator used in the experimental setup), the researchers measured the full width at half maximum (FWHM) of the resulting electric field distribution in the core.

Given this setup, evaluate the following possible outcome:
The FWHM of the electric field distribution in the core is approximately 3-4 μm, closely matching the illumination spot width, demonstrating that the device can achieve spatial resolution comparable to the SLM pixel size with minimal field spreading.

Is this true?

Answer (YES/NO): NO